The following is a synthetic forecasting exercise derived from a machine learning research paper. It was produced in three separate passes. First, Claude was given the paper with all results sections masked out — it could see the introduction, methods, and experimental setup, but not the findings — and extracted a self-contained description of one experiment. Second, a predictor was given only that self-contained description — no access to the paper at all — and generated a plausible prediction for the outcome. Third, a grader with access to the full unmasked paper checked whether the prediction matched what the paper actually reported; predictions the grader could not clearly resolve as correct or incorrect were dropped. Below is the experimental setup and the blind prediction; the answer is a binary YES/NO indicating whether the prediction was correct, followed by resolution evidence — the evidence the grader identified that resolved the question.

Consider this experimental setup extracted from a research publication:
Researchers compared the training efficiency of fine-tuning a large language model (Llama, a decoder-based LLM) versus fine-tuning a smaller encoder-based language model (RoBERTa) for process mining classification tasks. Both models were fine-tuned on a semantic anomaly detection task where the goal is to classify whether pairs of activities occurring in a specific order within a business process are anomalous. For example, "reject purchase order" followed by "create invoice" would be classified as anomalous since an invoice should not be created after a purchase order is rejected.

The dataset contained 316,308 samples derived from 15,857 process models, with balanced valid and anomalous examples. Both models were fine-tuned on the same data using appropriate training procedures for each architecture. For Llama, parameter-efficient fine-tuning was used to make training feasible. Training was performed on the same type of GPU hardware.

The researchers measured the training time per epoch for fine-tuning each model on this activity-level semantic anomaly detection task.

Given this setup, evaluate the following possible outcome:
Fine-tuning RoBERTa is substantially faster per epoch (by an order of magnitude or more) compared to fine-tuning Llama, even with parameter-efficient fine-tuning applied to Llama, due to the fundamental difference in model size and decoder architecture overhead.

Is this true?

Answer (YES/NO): YES